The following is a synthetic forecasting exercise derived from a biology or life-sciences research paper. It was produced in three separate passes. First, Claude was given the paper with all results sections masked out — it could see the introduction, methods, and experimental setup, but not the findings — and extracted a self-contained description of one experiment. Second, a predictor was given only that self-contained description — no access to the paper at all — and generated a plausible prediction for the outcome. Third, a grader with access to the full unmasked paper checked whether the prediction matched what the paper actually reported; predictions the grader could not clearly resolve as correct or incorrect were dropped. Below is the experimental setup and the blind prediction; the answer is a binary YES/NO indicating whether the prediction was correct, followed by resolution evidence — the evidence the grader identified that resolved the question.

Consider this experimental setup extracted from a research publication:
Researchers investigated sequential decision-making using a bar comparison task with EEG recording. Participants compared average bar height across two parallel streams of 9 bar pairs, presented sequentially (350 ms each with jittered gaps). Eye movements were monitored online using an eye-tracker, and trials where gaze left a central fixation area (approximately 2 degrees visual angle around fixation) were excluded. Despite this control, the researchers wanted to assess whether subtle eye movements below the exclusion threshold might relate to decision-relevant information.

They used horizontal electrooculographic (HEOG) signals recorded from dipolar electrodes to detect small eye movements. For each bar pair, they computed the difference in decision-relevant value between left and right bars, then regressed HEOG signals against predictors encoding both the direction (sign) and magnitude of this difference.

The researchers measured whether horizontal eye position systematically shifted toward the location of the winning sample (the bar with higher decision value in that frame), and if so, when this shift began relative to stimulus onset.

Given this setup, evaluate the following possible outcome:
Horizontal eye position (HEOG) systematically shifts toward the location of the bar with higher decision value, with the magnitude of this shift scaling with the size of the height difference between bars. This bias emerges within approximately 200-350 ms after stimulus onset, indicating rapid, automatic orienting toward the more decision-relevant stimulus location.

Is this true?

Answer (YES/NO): NO